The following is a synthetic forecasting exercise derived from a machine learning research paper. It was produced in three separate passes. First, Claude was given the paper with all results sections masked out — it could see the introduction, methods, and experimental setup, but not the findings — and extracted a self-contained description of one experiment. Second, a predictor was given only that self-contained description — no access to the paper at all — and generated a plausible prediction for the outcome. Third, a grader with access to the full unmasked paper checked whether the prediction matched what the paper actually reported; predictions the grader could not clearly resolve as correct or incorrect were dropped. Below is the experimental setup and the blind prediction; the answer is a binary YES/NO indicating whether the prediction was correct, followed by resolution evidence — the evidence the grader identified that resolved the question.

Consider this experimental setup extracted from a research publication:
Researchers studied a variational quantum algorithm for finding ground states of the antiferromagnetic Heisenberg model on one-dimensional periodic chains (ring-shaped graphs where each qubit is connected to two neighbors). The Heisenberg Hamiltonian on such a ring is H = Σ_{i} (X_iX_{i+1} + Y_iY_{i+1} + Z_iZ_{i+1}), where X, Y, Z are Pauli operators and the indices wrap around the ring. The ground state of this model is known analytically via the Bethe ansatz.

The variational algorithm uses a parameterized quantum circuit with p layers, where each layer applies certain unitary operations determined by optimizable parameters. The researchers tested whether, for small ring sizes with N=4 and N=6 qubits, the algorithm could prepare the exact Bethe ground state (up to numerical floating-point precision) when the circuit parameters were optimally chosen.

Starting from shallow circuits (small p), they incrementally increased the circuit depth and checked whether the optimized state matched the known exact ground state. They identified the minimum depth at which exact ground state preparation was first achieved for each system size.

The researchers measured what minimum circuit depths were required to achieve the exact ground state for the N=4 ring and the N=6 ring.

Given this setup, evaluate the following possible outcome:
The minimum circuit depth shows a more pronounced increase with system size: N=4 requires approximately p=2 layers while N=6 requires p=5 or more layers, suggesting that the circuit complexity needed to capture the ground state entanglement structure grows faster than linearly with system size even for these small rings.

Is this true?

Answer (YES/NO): NO